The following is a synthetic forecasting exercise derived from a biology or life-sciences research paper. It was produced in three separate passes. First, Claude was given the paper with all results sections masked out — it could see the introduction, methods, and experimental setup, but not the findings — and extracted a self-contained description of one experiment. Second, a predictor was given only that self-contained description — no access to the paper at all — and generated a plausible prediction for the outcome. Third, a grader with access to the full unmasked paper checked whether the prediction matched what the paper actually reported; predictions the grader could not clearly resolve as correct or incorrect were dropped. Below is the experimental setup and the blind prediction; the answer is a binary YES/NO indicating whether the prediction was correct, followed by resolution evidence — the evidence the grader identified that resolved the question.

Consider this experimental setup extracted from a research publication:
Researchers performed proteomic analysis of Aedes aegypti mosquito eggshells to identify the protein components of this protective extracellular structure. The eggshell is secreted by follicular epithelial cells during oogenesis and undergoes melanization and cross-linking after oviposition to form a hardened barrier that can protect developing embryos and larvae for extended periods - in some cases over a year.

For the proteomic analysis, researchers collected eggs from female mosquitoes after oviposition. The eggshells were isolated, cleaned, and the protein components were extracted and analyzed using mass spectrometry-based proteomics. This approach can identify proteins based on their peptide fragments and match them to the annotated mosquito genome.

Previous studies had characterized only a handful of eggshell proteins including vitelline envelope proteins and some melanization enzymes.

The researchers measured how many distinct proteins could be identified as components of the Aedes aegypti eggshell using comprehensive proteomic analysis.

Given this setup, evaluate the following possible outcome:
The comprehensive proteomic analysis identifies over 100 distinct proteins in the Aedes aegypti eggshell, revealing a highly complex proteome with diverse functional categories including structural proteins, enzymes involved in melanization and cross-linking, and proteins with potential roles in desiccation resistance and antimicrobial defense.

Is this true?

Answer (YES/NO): YES